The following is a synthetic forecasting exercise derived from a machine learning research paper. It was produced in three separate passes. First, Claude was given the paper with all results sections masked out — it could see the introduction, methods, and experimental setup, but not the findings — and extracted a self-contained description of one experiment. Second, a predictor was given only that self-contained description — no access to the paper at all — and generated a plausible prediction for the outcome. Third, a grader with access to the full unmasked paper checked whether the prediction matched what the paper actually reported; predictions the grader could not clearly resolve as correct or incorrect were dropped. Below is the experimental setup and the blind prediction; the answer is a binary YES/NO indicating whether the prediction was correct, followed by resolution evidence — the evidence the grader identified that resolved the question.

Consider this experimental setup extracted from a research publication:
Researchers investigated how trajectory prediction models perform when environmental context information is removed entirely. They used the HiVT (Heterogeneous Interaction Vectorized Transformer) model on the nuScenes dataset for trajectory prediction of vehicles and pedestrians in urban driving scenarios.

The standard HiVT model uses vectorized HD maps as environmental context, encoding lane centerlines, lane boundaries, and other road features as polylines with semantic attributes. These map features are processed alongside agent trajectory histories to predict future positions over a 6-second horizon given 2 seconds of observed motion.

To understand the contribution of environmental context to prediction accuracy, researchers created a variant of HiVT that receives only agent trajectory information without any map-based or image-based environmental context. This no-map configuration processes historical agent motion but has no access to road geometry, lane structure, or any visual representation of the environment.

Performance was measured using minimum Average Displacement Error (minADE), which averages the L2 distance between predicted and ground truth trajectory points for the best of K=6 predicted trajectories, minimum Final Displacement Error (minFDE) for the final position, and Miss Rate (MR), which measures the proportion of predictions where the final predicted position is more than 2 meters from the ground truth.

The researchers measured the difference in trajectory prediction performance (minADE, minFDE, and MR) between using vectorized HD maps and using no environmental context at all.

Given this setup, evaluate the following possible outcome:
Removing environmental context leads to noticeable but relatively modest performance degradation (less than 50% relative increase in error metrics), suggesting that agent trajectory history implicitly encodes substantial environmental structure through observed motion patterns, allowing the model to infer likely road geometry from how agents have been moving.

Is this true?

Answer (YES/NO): YES